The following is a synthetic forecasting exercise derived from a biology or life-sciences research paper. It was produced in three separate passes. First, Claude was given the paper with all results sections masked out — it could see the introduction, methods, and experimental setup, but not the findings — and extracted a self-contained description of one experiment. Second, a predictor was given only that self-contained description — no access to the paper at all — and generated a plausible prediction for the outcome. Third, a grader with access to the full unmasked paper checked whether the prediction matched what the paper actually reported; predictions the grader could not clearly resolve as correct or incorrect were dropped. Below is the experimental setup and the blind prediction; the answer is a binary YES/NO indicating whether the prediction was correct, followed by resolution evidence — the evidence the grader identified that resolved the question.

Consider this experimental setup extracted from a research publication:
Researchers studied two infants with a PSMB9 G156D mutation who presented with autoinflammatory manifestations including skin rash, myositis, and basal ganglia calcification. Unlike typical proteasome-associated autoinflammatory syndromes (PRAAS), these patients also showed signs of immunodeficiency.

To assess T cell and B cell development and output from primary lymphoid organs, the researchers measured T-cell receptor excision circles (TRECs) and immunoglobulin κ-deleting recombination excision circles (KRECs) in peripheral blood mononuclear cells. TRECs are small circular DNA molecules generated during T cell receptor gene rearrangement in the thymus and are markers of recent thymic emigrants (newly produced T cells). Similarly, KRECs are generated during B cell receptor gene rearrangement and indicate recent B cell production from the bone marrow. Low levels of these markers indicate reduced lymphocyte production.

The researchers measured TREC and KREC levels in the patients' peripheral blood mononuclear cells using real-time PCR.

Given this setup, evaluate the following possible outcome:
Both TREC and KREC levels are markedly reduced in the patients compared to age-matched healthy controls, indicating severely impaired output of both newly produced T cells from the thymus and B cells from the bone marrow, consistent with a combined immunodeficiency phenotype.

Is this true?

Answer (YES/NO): YES